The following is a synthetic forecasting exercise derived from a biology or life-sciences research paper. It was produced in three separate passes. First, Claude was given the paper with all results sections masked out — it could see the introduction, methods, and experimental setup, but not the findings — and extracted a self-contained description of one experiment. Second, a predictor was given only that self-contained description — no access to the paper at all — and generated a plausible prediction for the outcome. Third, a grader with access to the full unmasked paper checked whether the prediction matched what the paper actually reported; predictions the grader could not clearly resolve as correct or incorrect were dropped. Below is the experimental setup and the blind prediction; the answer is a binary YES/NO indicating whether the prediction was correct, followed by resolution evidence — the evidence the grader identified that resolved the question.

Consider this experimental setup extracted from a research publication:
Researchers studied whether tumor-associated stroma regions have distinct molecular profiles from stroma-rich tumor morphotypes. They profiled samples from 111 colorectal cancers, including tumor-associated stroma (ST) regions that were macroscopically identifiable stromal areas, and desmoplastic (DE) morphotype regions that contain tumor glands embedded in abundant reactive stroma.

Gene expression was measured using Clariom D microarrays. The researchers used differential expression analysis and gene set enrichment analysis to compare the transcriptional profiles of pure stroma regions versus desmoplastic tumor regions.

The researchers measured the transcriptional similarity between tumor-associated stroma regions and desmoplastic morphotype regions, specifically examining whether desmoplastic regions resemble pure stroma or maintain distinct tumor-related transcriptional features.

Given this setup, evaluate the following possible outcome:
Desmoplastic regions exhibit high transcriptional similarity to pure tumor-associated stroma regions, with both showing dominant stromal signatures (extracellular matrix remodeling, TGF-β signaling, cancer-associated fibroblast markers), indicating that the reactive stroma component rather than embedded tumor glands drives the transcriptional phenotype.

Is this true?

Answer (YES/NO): NO